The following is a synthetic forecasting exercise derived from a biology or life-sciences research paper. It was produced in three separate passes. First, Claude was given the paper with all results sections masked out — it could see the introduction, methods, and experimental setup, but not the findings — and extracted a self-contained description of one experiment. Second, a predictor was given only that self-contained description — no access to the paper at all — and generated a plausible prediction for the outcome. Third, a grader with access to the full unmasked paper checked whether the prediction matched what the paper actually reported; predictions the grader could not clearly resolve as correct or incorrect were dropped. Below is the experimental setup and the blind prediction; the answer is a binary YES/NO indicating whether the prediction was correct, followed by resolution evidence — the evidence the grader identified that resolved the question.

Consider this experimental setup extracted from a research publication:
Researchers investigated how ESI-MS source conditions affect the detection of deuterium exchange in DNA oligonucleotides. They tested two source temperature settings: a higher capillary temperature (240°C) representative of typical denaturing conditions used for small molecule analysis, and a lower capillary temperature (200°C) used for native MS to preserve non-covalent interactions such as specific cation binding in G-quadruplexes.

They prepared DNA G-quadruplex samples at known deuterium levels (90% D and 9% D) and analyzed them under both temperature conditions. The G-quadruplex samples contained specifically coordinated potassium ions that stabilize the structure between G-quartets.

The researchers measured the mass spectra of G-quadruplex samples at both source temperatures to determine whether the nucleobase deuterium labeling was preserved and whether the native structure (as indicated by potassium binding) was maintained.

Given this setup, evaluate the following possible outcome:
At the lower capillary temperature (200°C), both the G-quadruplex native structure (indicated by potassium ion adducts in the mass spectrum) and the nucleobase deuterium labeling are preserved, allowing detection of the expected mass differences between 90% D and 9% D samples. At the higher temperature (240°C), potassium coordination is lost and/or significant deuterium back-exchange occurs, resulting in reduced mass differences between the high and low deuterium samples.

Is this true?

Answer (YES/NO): YES